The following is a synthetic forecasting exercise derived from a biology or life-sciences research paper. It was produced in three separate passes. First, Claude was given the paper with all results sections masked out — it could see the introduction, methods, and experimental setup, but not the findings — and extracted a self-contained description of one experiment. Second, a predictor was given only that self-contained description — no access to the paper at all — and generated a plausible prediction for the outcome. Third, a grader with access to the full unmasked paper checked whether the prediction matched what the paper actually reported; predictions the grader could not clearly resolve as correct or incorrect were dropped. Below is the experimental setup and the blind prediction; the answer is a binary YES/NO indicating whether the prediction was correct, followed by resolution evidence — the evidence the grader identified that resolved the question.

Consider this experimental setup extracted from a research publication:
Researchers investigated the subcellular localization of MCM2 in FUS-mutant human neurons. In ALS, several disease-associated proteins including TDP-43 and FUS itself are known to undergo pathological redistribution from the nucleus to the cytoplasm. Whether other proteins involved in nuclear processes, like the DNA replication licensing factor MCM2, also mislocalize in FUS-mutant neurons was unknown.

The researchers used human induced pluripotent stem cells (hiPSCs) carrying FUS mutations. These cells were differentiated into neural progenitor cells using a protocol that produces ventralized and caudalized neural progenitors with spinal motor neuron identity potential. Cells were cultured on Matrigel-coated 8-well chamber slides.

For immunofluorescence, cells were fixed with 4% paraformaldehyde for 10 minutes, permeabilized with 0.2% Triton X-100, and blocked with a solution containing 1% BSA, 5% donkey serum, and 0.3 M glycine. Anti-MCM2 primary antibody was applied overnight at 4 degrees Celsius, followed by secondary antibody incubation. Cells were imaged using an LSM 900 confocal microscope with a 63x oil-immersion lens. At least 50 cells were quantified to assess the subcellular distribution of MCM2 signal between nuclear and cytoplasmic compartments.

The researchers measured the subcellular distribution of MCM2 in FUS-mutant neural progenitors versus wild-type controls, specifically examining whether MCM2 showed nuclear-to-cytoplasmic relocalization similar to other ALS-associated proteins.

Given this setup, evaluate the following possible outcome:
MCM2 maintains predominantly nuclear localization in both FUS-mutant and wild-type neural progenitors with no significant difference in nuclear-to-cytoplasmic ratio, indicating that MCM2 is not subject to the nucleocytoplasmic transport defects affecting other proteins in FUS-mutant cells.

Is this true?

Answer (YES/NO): YES